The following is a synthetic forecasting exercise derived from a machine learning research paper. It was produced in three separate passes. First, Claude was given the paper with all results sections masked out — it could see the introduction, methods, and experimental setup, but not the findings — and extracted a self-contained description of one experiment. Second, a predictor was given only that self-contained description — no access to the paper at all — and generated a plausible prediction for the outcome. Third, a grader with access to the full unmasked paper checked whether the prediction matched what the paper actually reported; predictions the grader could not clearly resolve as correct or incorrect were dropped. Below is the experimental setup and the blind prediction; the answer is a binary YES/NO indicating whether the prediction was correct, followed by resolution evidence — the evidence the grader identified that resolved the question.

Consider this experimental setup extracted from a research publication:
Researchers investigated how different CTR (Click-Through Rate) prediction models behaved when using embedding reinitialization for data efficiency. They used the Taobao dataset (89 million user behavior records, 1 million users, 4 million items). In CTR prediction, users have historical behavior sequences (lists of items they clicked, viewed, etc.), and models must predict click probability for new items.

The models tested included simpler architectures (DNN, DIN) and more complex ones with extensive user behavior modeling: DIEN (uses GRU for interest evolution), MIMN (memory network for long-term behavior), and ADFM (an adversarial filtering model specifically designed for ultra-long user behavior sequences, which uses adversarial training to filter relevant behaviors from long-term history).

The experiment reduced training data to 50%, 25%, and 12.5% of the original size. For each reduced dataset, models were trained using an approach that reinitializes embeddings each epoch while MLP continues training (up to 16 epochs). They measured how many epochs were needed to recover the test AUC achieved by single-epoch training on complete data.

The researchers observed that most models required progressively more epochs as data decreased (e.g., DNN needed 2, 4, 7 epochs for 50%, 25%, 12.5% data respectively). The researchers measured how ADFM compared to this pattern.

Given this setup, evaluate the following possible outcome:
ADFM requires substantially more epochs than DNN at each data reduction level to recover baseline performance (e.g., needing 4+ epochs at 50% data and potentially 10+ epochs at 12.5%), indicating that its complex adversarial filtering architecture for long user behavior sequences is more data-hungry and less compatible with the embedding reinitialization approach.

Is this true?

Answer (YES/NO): NO